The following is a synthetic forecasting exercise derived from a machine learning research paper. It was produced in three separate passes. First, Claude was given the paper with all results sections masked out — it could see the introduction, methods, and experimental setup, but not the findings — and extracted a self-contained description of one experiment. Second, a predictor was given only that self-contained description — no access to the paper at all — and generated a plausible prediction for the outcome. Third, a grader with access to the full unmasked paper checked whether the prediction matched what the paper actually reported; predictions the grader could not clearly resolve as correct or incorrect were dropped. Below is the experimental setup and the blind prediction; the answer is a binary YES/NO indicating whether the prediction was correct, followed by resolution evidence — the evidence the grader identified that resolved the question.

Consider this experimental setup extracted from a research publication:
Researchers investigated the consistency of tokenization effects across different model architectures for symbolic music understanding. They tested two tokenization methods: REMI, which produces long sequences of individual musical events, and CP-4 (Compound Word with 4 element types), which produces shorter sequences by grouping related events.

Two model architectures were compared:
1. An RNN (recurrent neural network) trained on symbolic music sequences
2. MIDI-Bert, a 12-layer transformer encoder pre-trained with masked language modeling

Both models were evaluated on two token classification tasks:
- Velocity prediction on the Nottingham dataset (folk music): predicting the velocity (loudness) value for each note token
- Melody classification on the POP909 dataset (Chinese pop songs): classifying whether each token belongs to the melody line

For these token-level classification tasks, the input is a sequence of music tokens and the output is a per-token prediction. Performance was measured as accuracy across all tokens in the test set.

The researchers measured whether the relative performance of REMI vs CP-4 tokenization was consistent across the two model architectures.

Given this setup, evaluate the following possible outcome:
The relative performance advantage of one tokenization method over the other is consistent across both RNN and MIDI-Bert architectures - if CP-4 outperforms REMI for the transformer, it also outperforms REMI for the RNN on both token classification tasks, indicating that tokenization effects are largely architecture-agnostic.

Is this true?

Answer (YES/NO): NO